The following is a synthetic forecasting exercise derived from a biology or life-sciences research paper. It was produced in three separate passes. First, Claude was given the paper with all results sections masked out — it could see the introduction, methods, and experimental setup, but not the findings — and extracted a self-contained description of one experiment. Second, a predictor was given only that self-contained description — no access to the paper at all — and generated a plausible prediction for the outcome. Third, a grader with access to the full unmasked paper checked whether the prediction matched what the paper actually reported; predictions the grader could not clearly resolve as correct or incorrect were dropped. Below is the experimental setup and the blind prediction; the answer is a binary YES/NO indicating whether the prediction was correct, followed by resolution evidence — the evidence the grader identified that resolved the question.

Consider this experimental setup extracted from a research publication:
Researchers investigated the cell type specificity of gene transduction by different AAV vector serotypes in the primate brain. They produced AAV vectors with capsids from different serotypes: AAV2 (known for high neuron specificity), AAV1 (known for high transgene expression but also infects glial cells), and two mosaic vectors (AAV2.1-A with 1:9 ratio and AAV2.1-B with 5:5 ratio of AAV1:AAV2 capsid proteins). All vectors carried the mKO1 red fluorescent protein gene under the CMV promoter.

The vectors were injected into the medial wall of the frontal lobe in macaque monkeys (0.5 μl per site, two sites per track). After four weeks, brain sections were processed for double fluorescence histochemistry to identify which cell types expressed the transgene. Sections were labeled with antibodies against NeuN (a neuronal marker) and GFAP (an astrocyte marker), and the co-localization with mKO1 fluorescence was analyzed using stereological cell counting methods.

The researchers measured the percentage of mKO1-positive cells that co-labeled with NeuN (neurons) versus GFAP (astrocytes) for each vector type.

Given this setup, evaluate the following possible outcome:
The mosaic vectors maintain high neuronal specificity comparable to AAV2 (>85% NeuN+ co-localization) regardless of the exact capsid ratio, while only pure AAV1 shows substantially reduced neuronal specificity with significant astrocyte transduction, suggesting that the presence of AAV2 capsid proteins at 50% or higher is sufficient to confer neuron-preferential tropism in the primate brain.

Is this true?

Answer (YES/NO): NO